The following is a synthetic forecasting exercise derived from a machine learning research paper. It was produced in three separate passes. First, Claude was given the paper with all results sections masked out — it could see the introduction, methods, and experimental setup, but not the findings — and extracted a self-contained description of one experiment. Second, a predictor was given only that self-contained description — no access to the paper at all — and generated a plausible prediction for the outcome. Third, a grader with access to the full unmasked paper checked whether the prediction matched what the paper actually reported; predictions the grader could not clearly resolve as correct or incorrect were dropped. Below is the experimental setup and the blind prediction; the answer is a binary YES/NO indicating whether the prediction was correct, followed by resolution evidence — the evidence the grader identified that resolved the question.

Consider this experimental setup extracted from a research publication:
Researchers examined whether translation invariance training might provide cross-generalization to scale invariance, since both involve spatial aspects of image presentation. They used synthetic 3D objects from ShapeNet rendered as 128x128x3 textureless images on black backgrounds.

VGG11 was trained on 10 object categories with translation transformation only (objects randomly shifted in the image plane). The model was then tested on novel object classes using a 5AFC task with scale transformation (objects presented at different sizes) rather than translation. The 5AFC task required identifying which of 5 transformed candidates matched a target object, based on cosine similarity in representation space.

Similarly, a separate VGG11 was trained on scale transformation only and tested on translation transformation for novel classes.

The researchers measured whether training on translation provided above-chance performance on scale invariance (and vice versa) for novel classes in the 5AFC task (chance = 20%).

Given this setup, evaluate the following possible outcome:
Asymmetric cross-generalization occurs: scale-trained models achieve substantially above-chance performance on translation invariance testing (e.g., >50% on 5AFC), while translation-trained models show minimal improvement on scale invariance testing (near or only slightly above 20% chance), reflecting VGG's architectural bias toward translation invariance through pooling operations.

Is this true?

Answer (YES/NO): NO